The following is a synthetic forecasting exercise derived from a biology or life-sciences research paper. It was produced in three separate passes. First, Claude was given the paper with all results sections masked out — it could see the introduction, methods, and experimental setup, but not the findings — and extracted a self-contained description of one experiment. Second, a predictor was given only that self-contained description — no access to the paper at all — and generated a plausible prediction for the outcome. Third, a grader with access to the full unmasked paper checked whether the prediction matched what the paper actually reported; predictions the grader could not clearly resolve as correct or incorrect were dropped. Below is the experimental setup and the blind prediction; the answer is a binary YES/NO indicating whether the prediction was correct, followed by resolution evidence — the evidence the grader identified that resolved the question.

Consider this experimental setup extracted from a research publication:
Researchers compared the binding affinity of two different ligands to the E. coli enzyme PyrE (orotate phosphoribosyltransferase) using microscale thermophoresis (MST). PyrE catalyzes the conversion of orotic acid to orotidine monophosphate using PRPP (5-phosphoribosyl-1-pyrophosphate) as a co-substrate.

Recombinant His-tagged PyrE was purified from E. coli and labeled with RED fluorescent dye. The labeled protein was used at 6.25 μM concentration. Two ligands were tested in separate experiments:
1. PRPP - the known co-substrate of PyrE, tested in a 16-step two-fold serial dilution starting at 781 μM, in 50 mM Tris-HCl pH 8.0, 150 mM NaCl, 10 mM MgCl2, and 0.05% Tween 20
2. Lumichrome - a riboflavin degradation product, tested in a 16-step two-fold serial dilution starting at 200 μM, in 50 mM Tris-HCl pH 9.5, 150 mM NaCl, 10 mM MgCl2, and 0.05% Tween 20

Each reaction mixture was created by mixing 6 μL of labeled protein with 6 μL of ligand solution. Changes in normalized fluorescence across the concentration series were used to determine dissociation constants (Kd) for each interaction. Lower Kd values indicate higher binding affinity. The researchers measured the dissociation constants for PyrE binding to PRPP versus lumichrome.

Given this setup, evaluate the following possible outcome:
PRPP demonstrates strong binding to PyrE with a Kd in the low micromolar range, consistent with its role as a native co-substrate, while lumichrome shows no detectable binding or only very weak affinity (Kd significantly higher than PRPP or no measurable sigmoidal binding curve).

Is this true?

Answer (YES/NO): NO